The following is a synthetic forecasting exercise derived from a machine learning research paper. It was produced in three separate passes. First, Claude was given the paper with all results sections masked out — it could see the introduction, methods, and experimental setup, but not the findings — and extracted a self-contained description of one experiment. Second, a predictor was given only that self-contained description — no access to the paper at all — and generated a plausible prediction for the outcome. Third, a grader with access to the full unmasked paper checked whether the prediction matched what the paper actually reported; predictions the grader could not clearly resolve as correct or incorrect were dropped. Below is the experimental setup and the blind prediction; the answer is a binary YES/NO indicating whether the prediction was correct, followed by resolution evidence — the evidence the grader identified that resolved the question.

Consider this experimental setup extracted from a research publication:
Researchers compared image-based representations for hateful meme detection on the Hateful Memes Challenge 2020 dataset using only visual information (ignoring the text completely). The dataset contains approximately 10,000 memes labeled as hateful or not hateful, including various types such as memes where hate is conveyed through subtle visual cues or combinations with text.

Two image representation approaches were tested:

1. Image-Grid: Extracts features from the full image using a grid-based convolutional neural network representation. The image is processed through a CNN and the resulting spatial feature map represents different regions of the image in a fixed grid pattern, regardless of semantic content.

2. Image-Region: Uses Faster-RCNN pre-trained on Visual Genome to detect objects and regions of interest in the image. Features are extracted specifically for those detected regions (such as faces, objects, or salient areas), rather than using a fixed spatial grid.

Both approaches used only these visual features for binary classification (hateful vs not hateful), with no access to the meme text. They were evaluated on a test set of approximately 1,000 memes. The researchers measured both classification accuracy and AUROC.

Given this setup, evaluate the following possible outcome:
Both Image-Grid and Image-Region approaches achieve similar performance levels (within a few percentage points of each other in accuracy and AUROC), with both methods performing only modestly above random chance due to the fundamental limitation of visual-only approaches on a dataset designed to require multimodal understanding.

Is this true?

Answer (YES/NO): YES